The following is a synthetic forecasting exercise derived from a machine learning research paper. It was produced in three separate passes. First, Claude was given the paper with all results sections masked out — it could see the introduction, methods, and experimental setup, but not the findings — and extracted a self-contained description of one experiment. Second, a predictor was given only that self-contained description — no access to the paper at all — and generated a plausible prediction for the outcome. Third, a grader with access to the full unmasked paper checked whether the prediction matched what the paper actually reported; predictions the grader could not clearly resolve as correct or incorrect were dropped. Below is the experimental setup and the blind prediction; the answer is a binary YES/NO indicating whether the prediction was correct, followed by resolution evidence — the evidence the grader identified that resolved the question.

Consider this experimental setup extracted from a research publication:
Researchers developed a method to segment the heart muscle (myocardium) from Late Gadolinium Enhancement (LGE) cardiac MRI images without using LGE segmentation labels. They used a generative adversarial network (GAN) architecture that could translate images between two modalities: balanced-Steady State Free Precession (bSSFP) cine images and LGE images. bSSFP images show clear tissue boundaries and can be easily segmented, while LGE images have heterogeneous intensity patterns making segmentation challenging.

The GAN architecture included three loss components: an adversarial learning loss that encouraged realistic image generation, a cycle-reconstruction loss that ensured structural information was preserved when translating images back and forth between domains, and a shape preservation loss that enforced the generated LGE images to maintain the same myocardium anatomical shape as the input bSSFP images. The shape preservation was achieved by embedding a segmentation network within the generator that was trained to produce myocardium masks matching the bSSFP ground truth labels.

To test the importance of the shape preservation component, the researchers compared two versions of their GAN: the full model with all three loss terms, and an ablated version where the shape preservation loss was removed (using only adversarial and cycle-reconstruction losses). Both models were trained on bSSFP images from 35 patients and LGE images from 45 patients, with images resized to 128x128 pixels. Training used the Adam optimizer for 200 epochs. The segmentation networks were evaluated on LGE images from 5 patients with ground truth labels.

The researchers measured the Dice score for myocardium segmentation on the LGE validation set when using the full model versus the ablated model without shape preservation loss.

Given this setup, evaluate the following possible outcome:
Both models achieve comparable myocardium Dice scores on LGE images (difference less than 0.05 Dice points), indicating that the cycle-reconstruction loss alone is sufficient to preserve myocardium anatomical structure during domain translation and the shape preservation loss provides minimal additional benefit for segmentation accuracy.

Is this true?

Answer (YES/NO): NO